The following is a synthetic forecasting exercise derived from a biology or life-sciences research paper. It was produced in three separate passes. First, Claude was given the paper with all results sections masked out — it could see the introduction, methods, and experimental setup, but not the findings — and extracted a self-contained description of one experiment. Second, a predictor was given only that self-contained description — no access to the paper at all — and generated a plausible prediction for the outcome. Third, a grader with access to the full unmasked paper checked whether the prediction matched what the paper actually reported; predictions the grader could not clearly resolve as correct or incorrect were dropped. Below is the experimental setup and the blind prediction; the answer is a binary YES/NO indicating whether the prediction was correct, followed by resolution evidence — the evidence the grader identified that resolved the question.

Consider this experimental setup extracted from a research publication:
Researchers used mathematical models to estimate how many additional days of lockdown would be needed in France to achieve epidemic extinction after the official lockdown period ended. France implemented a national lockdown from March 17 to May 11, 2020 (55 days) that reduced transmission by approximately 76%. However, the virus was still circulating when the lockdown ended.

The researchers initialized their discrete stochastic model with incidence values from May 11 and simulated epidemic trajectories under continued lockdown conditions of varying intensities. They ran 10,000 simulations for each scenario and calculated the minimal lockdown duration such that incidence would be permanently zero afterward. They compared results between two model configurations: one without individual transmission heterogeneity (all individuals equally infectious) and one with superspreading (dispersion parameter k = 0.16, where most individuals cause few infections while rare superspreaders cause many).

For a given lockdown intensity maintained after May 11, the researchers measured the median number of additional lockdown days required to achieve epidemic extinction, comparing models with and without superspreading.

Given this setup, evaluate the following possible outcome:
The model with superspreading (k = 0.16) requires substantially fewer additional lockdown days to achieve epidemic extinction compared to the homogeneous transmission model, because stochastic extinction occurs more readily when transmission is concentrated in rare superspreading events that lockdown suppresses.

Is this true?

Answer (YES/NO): NO